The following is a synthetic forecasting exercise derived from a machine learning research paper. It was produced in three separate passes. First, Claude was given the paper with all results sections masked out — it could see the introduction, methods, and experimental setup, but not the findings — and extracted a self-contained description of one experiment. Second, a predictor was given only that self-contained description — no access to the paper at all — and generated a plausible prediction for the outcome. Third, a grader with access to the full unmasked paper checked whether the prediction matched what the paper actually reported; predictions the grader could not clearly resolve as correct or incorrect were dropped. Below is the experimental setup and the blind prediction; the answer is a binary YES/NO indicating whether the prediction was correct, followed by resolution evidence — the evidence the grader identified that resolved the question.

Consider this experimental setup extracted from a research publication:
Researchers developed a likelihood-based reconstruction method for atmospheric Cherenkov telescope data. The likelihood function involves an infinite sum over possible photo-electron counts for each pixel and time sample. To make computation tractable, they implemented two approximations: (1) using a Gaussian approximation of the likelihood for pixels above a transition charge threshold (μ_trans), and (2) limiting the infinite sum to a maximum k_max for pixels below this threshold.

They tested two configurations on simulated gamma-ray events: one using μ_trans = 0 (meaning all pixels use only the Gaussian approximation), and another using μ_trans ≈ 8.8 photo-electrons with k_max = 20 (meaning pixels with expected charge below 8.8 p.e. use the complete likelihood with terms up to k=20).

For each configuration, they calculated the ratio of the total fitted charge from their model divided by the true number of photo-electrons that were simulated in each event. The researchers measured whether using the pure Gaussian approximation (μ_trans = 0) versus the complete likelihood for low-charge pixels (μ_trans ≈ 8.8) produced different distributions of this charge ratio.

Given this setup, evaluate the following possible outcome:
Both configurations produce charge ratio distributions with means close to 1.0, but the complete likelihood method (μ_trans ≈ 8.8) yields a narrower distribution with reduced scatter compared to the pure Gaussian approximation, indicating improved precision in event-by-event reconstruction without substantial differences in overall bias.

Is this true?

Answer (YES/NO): NO